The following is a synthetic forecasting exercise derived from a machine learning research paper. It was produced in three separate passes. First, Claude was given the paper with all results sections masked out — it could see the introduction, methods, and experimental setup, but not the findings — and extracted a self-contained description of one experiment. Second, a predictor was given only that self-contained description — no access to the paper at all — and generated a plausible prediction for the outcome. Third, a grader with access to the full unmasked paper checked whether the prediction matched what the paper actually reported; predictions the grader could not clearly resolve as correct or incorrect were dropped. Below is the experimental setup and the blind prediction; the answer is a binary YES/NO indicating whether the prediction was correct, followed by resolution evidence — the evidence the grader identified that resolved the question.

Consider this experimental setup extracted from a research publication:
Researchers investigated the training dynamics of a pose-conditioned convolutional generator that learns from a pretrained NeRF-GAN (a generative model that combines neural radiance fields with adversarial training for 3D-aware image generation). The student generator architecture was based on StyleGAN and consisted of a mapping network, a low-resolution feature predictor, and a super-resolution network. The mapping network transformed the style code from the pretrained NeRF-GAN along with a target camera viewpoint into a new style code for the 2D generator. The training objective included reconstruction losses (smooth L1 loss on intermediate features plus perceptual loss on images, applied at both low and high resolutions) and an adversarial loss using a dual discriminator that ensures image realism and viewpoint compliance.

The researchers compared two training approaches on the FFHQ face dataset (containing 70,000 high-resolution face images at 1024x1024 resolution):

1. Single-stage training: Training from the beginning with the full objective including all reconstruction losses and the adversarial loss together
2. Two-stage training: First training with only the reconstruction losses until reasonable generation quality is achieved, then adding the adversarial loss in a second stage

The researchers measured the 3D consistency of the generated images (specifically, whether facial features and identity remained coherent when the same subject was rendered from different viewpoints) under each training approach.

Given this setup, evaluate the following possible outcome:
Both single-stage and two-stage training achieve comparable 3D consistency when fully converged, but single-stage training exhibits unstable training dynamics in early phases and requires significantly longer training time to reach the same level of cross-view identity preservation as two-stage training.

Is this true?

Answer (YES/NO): NO